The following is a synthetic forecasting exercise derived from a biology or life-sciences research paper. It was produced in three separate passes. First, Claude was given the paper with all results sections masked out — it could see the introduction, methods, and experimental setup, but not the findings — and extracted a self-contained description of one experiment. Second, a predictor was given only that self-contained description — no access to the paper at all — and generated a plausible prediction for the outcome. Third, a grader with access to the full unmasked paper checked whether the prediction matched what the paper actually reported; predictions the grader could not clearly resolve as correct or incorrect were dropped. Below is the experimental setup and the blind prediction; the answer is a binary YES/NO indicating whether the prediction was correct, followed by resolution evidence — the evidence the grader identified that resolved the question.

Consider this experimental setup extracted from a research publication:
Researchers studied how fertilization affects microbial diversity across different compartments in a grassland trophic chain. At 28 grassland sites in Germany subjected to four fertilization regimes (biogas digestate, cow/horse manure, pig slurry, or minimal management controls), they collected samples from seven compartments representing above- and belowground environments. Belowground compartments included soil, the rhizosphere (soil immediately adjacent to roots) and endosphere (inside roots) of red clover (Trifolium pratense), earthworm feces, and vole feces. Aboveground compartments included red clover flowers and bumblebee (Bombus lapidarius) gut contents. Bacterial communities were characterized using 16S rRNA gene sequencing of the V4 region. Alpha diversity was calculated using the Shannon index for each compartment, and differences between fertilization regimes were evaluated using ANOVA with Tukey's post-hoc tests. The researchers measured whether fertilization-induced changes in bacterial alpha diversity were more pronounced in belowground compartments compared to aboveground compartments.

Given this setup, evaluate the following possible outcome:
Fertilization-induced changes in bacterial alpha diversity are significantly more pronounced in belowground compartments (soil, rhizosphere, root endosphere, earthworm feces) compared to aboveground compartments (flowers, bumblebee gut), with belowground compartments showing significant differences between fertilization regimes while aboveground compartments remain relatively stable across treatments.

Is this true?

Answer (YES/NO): NO